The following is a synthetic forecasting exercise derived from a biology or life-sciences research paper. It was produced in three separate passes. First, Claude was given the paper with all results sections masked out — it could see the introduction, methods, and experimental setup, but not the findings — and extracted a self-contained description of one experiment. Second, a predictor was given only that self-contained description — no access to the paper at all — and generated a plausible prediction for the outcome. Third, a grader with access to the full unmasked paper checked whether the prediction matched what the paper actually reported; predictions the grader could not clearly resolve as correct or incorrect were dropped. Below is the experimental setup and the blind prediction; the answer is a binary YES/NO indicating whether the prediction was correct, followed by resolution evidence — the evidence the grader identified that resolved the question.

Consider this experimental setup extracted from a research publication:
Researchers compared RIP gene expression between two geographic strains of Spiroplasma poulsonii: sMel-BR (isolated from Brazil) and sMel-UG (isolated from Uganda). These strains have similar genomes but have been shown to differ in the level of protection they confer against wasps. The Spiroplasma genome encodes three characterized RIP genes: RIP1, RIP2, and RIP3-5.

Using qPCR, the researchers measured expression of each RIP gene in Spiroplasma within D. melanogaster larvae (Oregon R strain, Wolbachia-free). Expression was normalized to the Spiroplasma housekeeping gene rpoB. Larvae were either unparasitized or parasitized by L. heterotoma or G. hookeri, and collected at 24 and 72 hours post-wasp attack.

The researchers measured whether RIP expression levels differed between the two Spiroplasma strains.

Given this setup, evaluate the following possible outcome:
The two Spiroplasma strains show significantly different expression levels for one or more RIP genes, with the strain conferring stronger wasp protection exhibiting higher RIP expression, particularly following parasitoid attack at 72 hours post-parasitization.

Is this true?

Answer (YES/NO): NO